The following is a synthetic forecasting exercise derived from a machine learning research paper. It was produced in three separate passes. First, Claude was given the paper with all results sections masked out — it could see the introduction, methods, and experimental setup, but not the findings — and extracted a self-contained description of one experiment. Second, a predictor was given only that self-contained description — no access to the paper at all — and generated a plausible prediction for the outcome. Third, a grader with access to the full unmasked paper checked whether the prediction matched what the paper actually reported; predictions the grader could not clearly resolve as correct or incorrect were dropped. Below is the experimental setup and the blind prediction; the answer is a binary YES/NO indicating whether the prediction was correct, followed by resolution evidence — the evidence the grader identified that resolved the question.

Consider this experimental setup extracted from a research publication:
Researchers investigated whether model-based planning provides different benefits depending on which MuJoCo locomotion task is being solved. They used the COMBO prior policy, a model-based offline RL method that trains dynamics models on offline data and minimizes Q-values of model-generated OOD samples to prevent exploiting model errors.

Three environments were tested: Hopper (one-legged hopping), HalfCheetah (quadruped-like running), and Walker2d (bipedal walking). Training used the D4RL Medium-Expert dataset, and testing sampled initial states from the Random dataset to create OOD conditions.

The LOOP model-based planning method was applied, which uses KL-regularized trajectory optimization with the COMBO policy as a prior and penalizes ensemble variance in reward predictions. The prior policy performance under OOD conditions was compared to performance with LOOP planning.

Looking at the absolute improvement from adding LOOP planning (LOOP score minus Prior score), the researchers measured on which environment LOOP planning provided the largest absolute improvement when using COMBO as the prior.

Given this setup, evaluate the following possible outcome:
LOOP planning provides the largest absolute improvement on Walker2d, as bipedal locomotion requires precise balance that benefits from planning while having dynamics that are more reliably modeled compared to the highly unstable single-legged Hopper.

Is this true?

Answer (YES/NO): NO